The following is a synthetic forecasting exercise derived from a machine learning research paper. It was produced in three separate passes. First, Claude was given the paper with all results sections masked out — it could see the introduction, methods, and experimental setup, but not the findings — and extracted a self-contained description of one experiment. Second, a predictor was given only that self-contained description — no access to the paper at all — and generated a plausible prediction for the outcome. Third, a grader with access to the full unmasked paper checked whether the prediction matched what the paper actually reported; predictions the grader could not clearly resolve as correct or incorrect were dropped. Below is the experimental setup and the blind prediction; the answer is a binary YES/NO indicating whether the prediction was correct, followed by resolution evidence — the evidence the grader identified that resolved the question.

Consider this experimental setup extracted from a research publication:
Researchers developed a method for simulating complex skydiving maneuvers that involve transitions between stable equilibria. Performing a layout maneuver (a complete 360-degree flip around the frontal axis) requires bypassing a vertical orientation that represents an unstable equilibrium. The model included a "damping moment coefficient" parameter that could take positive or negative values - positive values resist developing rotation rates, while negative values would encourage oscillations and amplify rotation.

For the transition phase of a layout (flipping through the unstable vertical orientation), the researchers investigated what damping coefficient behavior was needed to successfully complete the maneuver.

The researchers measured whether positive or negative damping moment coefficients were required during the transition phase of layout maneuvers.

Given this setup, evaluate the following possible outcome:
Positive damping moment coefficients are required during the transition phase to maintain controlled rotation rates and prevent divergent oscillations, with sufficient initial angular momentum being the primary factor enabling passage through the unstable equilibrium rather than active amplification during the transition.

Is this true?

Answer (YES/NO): NO